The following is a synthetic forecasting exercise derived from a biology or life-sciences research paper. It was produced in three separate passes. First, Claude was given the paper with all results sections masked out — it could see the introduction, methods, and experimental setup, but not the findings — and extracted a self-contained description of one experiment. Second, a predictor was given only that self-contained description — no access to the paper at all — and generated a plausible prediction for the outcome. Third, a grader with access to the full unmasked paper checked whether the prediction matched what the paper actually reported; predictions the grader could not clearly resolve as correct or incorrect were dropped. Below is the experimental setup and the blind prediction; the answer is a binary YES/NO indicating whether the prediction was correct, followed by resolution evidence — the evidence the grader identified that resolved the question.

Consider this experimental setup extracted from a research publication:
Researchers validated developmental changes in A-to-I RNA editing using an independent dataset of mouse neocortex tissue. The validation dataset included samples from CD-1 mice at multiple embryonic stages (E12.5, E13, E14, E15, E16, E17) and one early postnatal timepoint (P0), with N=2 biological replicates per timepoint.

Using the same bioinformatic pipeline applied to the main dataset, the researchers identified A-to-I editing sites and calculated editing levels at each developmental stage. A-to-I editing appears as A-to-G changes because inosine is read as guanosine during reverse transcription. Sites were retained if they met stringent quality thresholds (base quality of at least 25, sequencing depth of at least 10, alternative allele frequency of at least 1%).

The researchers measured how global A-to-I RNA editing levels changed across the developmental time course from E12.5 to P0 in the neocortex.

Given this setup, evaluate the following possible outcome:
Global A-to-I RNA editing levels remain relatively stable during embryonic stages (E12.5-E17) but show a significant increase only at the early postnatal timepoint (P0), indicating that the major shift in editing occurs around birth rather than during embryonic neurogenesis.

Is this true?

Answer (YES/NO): NO